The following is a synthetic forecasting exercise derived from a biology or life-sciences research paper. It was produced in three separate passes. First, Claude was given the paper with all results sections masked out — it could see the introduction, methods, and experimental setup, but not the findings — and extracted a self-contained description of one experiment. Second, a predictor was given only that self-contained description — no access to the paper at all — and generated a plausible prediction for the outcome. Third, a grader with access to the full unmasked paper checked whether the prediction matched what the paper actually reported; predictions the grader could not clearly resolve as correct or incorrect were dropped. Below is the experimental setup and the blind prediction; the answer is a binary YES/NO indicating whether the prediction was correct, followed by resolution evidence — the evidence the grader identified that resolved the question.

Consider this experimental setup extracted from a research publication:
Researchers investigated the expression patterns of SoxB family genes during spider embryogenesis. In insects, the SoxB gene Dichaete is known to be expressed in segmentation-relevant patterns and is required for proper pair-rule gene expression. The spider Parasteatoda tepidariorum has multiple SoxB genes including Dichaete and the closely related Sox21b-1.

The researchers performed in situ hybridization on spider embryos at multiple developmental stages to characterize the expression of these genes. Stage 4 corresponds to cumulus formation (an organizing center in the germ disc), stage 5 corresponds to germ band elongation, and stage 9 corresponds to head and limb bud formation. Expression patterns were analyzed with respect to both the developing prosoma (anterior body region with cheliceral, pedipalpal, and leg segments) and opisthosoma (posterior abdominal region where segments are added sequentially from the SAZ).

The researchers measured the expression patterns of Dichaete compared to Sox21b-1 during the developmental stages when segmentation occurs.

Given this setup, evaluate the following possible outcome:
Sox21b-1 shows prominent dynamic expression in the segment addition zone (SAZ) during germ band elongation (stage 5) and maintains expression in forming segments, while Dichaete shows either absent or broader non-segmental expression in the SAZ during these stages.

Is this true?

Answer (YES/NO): YES